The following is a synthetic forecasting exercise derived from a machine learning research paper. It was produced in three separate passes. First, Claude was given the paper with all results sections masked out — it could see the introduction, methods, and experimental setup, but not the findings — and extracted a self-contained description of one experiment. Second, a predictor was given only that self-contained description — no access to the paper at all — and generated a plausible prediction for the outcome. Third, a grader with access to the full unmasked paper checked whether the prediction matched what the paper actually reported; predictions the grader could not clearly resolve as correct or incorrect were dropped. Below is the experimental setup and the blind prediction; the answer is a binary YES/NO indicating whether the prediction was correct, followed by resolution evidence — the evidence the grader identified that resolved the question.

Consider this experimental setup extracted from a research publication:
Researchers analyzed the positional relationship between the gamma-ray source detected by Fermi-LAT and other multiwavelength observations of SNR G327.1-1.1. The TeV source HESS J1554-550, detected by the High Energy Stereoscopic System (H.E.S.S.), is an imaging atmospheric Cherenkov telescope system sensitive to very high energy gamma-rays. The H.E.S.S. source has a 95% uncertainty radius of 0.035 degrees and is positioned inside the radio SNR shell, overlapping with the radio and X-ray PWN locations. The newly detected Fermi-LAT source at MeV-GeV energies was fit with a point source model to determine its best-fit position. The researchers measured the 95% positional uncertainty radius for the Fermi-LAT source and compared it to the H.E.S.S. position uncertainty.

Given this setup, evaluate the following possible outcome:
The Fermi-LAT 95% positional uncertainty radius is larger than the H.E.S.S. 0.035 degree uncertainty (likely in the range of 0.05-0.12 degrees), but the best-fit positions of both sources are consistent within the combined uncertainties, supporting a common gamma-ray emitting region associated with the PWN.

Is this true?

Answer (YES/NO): YES